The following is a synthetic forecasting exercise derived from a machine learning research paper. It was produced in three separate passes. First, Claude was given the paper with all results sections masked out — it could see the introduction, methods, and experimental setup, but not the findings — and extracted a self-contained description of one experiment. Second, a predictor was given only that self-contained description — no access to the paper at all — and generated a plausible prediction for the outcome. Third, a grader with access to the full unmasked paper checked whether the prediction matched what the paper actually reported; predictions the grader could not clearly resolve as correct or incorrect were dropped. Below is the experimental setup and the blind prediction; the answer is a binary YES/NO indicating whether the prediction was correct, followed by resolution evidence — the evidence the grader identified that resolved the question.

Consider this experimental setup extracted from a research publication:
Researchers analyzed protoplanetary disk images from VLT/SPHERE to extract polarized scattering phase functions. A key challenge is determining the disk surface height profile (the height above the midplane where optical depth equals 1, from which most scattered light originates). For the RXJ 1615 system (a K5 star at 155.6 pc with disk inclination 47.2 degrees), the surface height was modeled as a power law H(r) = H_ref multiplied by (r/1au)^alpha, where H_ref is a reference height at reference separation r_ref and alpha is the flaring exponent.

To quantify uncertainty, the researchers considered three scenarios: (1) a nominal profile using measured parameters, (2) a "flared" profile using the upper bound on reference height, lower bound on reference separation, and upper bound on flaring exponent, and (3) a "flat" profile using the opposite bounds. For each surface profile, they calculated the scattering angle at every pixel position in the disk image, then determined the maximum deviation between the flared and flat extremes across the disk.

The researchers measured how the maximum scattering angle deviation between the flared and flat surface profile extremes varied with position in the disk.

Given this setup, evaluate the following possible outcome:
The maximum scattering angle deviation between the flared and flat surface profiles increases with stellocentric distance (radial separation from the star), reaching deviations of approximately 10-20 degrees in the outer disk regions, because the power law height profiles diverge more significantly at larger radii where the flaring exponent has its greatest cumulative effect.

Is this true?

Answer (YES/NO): NO